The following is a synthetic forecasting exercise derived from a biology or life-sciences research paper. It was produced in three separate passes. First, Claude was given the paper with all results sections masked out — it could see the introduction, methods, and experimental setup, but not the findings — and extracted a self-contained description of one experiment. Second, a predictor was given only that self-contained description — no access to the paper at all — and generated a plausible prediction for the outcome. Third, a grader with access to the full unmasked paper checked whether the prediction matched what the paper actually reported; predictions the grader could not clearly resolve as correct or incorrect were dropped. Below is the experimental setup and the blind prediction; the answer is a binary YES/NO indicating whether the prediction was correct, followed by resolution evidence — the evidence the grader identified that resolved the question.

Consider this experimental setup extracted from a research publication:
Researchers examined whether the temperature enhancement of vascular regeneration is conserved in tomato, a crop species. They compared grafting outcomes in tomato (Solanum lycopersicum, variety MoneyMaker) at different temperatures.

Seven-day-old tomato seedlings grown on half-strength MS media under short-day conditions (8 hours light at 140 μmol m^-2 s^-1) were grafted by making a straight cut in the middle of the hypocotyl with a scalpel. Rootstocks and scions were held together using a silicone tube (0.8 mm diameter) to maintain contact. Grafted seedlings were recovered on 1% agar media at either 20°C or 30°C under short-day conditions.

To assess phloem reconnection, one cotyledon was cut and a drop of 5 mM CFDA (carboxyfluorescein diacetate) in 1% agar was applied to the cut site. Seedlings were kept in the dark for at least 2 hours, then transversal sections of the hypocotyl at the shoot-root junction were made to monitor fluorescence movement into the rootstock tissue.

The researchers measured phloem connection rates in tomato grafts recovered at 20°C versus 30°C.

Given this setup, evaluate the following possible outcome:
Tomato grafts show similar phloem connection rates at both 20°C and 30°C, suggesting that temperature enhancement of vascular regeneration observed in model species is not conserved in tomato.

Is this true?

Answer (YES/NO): NO